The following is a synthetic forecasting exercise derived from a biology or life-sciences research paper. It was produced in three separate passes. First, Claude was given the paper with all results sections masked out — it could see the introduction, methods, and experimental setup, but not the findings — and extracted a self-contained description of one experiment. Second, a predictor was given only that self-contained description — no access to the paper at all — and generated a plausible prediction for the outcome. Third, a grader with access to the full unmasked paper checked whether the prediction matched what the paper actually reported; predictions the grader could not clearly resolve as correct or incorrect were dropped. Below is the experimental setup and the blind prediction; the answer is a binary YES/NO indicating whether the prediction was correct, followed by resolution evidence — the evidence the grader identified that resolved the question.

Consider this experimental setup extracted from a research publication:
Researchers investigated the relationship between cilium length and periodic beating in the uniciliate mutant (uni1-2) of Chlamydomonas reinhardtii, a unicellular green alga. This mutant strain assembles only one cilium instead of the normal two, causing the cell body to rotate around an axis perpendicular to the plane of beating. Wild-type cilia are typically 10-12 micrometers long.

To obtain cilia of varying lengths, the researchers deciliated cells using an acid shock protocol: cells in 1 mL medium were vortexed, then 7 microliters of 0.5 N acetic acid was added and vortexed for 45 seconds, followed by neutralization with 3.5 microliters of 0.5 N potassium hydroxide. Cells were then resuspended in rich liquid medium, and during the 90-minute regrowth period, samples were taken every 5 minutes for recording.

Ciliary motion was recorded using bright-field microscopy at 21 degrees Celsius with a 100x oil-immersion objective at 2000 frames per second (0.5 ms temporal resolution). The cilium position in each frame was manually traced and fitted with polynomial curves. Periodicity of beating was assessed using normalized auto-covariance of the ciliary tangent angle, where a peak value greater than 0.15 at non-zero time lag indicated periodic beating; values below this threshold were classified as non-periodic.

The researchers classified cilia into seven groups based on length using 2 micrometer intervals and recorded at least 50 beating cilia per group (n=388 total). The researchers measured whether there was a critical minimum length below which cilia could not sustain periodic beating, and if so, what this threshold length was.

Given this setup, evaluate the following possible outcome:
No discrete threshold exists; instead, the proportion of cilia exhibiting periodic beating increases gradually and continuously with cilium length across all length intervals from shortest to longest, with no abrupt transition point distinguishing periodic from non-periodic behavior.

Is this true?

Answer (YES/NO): NO